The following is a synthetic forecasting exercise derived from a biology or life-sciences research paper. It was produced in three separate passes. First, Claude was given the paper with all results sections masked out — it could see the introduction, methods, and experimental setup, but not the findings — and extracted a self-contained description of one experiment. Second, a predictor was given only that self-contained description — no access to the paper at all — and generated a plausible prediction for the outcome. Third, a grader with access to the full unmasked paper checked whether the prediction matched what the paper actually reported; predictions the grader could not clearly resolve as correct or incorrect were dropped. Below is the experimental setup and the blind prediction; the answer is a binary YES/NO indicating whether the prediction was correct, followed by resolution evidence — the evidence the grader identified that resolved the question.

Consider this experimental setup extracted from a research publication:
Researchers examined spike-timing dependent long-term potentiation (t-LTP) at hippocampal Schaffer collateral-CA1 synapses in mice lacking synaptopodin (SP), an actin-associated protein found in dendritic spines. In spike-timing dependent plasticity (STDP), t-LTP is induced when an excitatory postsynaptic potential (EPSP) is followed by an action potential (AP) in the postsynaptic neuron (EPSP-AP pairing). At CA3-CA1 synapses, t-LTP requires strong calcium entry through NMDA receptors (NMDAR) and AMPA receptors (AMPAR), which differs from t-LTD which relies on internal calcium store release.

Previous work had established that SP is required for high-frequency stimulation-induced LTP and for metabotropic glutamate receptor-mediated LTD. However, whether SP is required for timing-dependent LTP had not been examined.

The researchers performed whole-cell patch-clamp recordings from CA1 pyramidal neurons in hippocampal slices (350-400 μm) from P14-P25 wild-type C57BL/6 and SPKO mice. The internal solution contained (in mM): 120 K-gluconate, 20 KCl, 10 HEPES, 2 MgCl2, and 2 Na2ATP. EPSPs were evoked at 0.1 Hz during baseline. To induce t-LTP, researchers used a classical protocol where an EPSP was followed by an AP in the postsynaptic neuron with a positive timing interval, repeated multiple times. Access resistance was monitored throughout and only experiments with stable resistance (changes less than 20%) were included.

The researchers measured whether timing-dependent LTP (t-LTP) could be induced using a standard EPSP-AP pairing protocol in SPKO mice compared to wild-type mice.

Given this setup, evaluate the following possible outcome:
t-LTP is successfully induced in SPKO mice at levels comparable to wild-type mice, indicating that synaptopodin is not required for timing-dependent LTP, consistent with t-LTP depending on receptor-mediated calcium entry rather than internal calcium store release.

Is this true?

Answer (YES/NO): NO